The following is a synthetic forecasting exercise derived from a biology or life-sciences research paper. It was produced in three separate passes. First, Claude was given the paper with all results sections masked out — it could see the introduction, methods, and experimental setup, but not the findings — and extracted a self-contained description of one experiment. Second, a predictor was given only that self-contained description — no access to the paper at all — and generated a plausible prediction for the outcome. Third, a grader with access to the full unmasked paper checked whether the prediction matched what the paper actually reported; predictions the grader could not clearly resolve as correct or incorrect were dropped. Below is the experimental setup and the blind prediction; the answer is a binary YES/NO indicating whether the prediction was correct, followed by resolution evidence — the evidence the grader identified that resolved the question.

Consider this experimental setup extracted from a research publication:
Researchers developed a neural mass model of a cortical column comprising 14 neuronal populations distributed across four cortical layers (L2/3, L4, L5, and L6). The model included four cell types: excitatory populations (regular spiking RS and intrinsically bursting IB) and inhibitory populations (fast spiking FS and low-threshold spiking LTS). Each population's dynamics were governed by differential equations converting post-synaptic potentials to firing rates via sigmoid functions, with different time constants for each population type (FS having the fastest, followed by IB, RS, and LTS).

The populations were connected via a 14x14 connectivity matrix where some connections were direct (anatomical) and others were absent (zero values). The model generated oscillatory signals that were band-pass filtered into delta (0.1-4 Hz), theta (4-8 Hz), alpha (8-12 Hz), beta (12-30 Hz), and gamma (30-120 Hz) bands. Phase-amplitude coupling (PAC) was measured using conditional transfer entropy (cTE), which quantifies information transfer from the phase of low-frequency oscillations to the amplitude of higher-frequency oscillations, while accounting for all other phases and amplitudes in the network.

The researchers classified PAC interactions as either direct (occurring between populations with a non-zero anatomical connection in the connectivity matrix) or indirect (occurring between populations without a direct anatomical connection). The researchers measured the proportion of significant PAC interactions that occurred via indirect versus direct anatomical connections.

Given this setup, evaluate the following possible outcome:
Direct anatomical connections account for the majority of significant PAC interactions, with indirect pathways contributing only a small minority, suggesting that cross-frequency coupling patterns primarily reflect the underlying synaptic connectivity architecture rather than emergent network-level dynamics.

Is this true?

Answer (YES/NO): NO